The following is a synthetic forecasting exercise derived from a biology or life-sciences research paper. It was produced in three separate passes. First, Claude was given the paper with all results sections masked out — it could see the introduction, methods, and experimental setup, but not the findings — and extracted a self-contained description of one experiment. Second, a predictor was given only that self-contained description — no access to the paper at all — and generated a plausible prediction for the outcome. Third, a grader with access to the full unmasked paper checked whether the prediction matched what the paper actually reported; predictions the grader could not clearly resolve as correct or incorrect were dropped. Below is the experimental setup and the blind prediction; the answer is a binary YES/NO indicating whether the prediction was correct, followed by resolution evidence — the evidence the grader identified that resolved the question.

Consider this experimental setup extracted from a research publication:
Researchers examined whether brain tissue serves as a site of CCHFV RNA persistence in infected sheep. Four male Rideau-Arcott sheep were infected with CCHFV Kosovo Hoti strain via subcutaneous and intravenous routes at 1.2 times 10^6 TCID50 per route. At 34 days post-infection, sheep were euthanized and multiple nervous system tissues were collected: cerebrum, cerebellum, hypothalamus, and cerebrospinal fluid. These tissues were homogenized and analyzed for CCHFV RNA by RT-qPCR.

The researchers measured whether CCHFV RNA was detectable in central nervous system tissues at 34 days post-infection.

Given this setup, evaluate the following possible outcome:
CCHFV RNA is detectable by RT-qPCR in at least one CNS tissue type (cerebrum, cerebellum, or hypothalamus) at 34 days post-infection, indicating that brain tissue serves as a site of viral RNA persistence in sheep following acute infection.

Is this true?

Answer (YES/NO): NO